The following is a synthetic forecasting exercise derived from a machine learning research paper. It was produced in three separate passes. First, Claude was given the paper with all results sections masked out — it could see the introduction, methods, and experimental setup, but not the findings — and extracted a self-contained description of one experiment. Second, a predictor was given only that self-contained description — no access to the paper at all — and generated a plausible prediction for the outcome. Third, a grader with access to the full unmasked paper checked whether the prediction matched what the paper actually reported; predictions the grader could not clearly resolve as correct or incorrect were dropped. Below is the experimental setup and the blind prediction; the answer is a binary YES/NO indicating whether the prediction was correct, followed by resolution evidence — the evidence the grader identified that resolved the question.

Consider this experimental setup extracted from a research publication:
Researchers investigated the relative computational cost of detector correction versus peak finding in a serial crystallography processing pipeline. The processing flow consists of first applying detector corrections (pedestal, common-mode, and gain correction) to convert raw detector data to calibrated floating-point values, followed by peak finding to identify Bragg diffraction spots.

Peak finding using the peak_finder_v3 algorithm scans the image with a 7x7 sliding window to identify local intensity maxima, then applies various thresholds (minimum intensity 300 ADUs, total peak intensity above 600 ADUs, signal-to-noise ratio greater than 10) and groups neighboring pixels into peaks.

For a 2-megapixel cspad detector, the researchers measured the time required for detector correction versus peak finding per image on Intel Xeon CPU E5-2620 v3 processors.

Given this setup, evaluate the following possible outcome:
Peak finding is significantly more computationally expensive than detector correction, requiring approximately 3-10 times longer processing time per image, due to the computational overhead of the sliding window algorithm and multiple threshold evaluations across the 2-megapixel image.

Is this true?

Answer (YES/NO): NO